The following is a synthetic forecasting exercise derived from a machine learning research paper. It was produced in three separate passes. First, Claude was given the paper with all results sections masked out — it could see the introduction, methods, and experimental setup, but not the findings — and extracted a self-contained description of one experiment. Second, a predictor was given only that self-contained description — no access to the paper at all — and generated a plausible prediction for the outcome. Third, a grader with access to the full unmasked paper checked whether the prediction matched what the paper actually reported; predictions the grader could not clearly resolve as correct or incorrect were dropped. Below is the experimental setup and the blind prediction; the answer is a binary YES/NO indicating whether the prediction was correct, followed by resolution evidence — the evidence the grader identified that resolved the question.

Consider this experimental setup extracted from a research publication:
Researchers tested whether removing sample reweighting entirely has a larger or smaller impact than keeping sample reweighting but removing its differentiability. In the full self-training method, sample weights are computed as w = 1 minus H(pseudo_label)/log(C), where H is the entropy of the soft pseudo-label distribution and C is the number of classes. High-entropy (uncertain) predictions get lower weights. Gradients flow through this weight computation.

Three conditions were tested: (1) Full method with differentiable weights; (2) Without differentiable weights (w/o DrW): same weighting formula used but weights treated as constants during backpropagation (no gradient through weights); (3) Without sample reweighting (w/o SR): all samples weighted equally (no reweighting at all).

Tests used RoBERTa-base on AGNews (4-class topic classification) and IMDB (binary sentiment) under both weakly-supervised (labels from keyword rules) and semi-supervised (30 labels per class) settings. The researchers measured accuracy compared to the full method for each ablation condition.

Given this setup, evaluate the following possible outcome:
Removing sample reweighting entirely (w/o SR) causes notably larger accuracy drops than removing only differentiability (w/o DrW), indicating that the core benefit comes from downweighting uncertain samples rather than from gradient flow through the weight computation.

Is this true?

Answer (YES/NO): NO